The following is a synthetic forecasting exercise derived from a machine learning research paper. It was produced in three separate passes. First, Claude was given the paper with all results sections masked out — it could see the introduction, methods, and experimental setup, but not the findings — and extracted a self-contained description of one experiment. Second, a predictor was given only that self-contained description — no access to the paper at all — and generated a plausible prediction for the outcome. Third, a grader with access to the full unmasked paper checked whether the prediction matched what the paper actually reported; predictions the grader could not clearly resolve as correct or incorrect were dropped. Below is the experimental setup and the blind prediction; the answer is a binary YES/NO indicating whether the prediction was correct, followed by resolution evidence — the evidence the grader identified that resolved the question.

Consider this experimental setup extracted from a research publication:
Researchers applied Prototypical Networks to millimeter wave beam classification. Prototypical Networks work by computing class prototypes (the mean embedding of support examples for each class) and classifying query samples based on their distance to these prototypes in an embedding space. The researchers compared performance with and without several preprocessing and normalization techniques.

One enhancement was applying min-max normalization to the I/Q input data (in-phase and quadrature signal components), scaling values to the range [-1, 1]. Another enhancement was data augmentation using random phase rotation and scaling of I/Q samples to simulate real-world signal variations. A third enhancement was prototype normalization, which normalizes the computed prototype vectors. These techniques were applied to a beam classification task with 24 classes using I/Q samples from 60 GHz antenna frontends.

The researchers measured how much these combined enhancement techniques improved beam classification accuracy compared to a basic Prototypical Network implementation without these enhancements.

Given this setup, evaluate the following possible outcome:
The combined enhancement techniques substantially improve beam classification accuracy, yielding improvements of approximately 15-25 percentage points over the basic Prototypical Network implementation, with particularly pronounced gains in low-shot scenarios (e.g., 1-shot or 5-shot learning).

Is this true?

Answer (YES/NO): NO